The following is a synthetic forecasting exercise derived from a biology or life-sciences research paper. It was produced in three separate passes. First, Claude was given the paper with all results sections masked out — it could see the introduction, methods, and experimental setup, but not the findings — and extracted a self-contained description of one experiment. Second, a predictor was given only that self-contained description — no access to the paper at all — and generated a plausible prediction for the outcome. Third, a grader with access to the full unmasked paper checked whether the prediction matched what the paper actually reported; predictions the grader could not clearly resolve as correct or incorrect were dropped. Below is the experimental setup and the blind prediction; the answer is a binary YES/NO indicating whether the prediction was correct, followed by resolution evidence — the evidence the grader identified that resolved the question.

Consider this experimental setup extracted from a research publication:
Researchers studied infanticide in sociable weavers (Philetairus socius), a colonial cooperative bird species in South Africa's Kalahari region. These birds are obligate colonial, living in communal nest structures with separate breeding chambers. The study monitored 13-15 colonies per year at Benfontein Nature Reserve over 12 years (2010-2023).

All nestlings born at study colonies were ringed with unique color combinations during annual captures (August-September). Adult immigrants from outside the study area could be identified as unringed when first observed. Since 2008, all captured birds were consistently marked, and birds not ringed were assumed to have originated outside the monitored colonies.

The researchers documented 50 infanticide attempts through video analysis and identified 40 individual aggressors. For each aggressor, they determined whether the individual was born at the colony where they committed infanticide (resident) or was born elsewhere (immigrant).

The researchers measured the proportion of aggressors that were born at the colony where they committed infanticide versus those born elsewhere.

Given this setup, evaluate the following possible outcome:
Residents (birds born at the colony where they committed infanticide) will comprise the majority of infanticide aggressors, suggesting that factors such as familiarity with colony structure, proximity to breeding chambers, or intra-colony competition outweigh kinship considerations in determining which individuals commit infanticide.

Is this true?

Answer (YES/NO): NO